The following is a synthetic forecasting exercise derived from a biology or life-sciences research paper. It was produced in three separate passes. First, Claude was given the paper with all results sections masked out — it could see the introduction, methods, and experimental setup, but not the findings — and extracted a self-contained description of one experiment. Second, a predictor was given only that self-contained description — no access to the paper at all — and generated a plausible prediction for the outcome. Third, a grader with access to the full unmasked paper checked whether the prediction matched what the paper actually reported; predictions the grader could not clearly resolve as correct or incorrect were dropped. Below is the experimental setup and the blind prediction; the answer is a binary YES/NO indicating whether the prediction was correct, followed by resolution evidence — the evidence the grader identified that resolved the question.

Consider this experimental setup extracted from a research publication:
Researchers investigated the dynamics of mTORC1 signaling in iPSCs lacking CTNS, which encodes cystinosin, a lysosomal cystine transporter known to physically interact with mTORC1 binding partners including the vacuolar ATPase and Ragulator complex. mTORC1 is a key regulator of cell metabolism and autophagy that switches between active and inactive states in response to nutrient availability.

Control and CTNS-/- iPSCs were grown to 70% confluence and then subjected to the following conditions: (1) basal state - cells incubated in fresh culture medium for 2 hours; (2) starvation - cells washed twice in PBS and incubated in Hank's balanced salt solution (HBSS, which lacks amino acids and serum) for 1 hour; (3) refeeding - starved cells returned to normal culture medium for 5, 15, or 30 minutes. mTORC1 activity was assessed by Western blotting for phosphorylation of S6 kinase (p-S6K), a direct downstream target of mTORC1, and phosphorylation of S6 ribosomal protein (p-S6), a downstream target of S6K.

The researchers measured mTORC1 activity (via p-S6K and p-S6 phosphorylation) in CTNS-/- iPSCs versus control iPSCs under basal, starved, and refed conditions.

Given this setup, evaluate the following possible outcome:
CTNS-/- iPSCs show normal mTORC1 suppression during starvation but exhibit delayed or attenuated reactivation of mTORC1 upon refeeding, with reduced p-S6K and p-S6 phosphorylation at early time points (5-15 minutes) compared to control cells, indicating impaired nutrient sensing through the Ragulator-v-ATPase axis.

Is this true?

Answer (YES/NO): NO